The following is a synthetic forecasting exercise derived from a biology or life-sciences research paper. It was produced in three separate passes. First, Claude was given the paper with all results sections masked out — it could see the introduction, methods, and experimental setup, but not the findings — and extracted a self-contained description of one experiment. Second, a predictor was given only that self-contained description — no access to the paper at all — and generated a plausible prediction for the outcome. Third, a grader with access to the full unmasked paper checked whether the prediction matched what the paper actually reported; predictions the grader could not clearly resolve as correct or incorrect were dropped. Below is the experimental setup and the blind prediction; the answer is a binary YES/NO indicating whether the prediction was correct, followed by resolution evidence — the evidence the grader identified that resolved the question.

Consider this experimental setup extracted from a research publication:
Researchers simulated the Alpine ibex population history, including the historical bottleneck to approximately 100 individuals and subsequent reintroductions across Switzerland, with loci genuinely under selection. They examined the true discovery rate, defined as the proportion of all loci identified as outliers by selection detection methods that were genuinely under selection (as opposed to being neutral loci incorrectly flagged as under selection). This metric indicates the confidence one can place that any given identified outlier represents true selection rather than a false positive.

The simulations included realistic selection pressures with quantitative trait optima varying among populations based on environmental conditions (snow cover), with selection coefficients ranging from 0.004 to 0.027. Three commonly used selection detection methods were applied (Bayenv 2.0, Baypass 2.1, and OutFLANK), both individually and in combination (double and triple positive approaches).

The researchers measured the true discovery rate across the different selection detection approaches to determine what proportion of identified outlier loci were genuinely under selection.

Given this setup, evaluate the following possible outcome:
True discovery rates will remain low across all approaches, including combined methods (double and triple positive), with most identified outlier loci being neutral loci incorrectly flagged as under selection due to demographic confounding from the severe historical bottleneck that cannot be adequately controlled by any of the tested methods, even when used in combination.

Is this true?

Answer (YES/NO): NO